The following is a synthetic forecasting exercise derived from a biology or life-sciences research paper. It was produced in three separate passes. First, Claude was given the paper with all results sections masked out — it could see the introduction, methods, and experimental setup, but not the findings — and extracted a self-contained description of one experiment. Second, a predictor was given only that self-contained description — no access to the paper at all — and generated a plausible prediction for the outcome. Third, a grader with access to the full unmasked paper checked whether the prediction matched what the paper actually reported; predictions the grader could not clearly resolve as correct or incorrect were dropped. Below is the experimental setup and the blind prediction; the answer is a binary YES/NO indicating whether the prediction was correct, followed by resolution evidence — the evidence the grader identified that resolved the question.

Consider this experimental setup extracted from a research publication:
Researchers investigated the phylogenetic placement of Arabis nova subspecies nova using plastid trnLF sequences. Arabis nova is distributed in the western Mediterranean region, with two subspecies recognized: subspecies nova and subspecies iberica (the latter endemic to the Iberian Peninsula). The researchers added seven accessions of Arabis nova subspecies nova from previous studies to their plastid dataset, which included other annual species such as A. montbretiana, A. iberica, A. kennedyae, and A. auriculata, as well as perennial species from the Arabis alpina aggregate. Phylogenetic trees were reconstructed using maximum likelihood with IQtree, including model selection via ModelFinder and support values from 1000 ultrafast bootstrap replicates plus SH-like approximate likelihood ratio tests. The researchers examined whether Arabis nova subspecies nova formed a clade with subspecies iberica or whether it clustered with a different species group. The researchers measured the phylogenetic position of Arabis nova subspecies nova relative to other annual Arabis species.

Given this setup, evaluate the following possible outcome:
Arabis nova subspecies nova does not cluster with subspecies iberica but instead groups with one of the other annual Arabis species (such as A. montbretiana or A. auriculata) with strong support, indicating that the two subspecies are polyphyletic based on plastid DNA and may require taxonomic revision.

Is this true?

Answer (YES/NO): YES